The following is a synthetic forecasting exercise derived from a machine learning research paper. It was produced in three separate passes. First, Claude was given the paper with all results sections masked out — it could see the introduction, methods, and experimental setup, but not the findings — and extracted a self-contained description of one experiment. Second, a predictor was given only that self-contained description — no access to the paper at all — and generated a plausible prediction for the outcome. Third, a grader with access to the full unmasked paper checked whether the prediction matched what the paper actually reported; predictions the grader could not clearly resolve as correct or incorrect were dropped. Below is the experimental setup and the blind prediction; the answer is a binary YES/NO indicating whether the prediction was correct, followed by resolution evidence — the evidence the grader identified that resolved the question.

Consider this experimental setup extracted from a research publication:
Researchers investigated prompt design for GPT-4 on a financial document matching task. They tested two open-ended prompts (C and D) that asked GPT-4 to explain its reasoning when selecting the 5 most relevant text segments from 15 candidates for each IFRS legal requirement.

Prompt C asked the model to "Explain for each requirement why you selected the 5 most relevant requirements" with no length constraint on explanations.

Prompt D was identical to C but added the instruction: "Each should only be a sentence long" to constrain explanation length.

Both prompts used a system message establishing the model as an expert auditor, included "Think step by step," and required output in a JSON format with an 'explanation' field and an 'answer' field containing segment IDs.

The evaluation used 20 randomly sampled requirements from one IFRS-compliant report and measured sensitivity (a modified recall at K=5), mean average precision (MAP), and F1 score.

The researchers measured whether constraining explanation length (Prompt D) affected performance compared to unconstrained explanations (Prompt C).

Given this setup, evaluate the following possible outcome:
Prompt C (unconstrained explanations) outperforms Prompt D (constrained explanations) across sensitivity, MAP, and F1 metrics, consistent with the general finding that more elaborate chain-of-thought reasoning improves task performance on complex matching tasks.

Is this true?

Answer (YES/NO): NO